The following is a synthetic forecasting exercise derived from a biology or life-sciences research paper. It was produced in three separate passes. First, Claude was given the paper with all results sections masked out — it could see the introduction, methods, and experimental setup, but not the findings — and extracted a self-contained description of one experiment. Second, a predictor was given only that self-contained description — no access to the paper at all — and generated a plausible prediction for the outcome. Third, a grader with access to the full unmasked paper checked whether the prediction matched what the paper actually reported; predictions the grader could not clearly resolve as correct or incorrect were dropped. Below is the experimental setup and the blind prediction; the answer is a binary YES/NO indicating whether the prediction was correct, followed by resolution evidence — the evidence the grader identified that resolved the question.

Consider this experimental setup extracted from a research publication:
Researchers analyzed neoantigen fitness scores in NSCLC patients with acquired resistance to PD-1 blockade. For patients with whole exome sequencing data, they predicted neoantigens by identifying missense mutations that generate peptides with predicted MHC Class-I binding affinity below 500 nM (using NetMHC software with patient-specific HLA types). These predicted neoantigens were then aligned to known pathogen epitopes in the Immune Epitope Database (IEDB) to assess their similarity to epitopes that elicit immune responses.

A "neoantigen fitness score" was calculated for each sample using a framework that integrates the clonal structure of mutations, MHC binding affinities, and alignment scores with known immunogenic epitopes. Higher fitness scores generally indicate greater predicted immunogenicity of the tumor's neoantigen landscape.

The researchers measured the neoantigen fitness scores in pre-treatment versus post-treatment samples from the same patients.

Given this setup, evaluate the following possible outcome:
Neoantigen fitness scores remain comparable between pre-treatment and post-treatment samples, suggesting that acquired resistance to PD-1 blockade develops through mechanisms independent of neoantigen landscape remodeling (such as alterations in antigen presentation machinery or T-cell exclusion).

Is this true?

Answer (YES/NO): YES